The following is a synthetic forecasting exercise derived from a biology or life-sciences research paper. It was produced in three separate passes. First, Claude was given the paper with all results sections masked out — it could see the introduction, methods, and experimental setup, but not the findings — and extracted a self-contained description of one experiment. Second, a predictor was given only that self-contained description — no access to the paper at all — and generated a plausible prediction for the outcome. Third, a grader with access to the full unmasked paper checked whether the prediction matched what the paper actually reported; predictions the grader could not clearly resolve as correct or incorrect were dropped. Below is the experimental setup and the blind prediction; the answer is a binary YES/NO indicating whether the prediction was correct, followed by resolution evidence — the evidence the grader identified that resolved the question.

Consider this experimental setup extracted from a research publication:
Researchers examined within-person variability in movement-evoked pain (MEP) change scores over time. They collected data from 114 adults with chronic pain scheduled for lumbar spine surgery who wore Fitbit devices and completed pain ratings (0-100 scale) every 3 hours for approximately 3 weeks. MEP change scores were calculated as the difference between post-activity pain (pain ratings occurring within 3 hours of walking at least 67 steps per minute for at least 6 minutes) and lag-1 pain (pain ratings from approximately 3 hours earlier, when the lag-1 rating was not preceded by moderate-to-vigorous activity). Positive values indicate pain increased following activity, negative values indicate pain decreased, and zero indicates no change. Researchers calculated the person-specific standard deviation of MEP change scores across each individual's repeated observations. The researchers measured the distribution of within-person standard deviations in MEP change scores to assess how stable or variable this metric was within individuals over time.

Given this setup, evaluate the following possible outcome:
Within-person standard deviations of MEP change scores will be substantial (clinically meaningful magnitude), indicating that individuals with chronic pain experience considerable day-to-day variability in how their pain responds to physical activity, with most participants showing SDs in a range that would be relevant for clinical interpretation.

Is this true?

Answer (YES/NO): YES